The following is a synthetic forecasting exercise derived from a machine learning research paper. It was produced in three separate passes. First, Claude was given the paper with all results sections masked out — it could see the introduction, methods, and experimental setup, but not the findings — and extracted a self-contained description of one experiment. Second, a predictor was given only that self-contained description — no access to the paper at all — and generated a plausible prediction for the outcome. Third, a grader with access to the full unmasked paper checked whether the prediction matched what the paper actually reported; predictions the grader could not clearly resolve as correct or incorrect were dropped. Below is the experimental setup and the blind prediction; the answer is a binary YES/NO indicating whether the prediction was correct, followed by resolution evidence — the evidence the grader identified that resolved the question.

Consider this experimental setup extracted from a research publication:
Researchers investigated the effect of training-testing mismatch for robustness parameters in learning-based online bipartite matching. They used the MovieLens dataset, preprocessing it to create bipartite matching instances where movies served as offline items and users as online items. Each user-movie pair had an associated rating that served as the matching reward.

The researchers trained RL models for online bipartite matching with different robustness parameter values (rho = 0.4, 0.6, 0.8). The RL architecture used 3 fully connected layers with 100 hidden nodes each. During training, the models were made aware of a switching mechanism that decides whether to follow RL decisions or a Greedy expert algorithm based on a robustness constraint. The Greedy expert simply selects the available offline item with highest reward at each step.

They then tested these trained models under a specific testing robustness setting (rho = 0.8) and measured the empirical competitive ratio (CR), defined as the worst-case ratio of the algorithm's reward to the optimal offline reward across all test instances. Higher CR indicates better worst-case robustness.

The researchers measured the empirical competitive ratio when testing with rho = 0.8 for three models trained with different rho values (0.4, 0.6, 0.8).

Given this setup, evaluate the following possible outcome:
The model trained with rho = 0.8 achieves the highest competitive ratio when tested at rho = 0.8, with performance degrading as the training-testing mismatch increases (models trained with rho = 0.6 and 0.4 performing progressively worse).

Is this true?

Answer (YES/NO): NO